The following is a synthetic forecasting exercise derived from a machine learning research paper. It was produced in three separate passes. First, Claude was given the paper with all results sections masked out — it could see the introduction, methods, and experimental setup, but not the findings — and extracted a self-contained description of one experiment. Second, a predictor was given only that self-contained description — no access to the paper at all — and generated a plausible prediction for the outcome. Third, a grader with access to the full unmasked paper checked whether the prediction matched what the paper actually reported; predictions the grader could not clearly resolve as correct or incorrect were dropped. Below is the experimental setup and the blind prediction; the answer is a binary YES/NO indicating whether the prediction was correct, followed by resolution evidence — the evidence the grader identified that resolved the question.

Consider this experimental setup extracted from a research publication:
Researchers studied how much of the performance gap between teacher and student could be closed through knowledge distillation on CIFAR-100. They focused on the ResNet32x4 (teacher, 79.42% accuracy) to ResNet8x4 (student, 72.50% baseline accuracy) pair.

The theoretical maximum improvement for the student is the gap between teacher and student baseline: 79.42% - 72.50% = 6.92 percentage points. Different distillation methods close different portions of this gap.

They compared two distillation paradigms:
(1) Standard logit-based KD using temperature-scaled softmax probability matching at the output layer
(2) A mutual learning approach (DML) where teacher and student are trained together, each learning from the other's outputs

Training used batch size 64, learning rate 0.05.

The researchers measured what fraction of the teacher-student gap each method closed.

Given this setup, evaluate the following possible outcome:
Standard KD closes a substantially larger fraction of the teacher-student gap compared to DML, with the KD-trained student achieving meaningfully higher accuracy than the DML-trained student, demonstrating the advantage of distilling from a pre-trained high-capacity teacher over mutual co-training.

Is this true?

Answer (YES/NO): YES